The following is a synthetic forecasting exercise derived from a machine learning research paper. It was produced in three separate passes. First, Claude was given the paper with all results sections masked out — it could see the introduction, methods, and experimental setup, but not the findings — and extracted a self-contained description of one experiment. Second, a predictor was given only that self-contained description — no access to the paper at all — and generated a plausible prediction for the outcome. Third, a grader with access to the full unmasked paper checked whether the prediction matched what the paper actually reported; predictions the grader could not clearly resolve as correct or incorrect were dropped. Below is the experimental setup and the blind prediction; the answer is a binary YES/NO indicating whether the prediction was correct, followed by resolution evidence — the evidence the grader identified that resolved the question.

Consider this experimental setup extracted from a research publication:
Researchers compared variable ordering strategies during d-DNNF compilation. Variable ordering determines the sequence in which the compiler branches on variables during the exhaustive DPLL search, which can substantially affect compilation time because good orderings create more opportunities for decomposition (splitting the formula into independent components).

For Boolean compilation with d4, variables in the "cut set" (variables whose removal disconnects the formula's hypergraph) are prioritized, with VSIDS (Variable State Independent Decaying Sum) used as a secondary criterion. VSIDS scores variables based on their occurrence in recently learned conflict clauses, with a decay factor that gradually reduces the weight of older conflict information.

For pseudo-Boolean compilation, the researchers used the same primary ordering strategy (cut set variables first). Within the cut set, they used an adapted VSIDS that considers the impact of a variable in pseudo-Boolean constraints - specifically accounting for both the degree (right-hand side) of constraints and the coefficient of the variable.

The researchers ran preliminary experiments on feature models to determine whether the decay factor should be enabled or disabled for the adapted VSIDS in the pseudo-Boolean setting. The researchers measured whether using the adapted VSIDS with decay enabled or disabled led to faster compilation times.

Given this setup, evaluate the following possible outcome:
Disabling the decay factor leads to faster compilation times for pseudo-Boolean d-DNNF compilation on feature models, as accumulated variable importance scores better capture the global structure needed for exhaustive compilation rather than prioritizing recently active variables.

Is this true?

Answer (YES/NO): YES